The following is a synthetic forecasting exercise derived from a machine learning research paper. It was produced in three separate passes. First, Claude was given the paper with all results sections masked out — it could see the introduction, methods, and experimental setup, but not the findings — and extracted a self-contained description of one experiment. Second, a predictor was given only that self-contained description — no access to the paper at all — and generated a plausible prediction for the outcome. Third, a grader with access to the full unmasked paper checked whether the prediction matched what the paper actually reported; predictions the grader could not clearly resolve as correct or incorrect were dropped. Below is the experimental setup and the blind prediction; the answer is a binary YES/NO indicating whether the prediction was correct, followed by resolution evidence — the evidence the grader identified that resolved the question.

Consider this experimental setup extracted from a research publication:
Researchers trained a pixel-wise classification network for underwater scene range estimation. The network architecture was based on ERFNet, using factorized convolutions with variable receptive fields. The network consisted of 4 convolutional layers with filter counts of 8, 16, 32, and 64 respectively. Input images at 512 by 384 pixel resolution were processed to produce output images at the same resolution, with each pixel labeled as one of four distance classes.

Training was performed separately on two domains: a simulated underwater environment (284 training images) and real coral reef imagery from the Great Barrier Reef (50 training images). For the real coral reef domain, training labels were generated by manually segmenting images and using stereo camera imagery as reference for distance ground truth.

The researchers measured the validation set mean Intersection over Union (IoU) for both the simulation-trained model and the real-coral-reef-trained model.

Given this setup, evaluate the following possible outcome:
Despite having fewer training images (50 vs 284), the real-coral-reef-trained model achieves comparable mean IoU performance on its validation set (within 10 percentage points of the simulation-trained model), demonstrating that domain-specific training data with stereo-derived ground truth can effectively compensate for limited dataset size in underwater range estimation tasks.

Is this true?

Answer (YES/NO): YES